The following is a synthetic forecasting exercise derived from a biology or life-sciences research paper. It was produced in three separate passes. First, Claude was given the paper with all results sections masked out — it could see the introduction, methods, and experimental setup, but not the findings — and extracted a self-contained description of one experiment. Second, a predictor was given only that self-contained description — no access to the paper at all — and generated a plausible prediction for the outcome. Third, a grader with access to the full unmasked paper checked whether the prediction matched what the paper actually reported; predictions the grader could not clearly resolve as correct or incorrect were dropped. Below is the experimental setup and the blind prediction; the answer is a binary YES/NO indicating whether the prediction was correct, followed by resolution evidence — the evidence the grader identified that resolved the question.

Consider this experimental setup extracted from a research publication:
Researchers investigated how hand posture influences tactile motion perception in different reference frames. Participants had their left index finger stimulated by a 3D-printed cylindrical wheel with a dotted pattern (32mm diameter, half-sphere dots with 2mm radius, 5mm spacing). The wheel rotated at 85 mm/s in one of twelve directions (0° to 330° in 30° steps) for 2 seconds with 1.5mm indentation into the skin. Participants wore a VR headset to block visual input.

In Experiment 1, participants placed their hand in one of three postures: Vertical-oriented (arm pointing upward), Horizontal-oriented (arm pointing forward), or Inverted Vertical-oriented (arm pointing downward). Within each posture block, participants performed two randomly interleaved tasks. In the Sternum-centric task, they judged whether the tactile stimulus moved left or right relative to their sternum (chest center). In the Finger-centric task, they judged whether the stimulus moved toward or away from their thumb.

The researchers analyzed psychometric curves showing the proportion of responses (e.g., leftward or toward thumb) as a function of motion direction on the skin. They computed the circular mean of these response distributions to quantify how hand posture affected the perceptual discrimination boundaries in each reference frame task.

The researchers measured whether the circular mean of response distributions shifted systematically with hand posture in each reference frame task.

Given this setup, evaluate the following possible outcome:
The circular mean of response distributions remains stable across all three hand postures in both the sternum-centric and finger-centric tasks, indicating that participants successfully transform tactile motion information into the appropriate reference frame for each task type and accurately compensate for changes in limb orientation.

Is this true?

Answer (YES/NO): NO